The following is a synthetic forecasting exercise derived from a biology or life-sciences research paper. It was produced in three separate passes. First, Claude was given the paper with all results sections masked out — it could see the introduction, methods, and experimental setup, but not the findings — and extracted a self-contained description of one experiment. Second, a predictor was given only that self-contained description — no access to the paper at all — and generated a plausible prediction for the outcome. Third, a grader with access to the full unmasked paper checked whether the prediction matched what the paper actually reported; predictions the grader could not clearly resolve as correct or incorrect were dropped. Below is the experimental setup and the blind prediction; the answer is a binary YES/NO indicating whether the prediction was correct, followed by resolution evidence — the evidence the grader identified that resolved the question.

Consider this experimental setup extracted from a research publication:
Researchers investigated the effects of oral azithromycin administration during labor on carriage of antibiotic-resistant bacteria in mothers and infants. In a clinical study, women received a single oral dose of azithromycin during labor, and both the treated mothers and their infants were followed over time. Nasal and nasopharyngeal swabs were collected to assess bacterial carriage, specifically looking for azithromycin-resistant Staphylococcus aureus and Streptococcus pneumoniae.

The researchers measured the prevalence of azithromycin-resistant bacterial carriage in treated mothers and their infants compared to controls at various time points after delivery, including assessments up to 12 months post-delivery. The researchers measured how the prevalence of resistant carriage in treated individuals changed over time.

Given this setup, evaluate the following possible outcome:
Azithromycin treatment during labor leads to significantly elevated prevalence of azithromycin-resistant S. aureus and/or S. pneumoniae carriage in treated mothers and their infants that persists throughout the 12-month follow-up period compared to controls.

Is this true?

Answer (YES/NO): NO